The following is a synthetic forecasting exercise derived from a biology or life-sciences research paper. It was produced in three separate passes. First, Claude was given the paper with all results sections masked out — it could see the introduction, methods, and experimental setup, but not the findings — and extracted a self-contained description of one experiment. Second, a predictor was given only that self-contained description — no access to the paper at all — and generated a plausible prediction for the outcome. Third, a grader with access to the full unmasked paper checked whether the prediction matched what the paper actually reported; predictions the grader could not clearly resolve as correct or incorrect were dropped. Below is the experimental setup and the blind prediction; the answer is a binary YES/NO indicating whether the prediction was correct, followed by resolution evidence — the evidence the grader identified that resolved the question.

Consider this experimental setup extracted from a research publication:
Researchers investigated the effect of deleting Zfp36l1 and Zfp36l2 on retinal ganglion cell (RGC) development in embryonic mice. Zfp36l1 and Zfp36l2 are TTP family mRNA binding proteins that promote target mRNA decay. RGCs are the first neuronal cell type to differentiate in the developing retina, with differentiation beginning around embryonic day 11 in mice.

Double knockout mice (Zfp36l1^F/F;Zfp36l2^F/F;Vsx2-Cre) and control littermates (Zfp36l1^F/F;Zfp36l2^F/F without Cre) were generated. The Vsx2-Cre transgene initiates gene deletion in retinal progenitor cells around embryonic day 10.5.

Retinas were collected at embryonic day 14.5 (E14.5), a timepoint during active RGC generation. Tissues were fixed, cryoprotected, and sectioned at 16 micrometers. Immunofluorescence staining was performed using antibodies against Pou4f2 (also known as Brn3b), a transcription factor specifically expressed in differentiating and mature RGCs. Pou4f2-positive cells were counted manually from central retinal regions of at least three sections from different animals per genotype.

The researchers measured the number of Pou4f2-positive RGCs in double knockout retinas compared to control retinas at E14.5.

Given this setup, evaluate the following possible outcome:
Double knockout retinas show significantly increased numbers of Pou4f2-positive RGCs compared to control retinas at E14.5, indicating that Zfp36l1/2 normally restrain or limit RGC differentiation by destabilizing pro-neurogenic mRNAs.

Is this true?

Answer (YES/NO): YES